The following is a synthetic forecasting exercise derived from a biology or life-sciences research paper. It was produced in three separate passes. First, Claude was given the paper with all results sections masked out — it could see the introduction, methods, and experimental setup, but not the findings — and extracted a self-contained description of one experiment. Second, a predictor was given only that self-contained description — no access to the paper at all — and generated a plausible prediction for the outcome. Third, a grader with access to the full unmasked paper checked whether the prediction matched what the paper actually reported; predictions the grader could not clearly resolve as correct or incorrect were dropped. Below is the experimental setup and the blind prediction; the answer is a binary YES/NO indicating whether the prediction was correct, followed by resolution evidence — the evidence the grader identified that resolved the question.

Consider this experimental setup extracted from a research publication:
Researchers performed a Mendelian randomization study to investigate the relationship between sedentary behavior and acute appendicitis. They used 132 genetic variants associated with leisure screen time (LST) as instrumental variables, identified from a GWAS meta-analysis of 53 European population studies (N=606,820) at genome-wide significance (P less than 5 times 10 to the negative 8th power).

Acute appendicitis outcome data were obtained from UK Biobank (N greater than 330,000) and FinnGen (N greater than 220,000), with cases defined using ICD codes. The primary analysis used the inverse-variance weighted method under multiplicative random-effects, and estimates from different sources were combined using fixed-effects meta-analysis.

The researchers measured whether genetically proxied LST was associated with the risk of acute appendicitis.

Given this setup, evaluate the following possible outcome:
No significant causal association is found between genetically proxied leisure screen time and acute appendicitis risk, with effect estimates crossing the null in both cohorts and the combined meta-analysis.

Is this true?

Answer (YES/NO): NO